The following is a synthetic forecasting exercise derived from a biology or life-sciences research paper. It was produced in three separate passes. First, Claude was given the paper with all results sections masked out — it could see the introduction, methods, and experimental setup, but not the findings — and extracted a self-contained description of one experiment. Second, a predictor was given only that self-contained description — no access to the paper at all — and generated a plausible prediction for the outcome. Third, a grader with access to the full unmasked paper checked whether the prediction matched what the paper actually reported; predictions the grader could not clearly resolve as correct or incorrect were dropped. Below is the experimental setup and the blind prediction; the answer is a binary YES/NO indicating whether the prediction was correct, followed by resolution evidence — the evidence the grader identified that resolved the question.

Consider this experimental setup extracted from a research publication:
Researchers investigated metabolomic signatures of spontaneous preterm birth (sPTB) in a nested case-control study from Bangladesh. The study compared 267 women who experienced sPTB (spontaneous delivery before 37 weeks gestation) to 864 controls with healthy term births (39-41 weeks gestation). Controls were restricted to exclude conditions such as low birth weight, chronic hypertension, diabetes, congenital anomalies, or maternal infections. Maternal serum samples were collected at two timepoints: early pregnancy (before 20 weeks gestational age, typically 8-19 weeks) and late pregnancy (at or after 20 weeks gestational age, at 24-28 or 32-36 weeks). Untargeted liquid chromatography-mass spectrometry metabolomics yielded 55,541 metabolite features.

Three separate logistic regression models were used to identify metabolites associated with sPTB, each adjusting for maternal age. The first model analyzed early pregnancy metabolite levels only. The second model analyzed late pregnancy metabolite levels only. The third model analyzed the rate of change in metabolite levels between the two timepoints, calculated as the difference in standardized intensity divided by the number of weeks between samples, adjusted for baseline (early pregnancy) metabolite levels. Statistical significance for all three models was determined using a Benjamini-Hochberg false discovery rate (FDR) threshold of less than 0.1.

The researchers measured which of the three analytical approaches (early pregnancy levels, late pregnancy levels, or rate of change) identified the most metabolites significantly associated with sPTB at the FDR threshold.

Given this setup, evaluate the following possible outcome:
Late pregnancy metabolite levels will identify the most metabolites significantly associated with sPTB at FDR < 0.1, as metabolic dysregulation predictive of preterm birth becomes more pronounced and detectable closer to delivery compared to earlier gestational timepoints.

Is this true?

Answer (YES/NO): YES